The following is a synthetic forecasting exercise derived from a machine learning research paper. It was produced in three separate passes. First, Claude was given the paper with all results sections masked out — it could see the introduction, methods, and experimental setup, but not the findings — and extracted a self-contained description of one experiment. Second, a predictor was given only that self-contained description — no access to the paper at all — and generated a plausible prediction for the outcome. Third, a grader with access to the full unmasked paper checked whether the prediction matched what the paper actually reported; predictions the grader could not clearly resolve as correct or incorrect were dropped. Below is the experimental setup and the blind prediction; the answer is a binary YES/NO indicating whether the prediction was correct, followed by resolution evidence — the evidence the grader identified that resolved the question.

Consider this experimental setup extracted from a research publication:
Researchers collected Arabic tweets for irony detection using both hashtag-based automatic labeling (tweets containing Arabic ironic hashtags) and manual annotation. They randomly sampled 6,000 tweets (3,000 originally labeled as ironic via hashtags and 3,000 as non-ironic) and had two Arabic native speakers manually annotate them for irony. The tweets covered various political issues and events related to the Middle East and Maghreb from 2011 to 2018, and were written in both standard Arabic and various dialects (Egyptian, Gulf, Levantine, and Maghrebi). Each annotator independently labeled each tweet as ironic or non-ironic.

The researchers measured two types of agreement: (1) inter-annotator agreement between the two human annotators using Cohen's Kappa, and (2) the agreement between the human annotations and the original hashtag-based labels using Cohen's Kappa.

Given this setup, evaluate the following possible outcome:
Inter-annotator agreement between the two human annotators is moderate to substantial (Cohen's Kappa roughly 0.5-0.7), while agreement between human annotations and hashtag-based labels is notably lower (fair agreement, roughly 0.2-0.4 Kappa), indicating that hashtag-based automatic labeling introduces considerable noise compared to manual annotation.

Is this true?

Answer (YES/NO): NO